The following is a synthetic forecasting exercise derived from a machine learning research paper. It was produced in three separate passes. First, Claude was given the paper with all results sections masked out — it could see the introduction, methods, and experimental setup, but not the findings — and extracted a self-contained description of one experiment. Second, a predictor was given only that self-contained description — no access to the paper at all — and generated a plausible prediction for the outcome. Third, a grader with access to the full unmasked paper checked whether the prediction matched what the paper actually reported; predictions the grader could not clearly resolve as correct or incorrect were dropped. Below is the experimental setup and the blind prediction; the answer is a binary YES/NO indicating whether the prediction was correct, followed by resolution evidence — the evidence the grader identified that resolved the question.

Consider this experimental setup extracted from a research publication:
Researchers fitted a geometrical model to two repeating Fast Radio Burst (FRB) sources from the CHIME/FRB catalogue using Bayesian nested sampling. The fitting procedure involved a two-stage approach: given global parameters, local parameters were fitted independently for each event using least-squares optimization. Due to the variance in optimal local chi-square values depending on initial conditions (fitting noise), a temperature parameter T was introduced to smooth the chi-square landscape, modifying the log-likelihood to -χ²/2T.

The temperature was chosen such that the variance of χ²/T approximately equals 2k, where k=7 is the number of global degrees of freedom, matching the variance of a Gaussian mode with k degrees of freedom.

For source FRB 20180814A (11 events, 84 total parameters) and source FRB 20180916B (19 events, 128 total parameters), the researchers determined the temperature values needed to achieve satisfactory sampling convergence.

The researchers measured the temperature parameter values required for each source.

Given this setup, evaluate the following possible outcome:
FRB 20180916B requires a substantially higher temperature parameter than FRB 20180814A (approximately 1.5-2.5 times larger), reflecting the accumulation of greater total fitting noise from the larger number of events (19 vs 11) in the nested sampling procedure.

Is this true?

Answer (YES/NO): NO